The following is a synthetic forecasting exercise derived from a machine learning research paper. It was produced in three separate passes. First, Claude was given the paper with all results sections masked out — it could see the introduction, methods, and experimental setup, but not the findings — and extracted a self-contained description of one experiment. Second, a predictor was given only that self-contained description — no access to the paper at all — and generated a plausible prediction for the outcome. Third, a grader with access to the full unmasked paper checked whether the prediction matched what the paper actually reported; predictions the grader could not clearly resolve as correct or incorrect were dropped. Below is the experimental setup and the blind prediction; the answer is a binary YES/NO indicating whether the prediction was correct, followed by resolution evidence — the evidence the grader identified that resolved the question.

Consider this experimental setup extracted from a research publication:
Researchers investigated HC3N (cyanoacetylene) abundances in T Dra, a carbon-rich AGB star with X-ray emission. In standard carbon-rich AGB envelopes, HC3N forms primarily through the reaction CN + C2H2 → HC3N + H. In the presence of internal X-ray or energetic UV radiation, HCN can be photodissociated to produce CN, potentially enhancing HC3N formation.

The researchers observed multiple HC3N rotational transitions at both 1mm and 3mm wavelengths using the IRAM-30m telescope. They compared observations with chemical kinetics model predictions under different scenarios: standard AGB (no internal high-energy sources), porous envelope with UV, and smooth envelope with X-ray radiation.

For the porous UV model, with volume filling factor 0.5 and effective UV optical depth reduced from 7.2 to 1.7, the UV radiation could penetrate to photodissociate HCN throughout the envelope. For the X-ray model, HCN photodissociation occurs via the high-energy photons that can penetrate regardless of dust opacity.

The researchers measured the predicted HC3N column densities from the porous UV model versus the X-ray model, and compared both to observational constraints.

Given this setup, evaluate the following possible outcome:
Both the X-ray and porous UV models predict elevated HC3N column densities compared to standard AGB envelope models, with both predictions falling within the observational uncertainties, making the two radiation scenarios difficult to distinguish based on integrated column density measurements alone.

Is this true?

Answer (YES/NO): NO